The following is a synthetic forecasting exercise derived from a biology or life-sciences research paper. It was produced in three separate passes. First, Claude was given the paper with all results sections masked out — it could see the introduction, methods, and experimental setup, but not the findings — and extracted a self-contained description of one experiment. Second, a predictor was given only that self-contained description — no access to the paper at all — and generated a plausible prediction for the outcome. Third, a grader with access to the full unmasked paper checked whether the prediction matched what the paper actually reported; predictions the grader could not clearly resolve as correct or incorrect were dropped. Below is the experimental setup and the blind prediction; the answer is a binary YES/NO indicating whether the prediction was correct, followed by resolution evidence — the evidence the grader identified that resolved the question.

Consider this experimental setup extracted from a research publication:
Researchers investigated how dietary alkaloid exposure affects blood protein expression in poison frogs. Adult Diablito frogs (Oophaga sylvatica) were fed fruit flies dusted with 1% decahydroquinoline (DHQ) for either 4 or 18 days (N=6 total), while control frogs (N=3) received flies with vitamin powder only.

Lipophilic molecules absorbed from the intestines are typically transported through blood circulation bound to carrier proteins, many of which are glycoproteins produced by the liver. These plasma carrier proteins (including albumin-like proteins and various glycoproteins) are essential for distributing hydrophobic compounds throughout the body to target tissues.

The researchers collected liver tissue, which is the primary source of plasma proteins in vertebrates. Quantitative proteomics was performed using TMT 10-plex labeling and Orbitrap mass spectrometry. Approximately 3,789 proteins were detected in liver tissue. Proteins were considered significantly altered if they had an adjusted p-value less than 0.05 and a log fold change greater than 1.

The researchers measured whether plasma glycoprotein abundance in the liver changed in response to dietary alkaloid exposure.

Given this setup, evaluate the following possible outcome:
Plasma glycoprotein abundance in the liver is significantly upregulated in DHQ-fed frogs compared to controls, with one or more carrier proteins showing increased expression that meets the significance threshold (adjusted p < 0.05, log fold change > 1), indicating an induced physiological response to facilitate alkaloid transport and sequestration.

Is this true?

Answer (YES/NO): NO